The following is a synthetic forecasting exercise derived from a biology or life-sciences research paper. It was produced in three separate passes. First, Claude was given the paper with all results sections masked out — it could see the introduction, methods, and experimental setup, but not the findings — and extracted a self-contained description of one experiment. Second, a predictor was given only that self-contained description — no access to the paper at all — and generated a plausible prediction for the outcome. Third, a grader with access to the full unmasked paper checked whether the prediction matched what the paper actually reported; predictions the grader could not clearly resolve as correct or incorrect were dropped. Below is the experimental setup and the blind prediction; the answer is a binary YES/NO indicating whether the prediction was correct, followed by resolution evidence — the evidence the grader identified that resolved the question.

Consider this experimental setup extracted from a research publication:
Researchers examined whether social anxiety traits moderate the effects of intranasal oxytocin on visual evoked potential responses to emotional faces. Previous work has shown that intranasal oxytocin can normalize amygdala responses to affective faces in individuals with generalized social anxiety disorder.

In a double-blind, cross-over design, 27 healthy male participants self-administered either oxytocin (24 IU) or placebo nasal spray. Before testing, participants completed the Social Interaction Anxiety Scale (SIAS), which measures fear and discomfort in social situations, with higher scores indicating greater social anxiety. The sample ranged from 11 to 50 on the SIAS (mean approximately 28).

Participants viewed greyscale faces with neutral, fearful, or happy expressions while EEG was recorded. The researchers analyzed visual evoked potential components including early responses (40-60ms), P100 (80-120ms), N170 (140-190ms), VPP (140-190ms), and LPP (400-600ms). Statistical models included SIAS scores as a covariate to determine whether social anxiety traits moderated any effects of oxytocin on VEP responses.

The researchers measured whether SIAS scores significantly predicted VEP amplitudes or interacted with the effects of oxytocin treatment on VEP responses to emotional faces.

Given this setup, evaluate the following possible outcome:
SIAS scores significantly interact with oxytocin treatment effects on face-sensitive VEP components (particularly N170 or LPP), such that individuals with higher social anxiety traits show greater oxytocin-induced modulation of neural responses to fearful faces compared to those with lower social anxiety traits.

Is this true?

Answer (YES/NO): NO